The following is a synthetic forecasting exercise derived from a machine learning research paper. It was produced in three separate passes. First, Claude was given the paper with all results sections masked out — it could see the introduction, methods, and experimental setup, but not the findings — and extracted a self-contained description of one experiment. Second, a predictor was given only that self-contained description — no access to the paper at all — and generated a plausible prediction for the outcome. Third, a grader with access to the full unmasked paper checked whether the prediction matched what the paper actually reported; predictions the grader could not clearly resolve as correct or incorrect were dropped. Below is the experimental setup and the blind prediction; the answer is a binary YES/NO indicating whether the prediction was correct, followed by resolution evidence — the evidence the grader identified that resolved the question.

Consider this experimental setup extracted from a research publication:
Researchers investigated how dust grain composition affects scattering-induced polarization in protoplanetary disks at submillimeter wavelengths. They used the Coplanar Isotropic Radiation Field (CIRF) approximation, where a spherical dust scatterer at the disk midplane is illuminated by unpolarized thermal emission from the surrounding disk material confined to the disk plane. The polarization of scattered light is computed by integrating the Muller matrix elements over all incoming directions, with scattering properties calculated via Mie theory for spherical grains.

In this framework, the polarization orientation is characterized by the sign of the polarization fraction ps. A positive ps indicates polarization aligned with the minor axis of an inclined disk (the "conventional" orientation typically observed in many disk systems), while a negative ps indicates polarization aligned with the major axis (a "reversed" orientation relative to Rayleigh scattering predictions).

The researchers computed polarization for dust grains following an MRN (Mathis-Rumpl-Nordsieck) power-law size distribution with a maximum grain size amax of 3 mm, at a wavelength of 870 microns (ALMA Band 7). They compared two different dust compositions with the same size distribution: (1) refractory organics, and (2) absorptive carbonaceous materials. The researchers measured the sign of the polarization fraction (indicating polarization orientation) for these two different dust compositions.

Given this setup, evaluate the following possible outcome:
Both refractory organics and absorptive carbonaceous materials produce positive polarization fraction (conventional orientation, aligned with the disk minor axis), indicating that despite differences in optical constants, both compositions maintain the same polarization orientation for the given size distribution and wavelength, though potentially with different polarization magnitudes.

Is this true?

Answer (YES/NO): NO